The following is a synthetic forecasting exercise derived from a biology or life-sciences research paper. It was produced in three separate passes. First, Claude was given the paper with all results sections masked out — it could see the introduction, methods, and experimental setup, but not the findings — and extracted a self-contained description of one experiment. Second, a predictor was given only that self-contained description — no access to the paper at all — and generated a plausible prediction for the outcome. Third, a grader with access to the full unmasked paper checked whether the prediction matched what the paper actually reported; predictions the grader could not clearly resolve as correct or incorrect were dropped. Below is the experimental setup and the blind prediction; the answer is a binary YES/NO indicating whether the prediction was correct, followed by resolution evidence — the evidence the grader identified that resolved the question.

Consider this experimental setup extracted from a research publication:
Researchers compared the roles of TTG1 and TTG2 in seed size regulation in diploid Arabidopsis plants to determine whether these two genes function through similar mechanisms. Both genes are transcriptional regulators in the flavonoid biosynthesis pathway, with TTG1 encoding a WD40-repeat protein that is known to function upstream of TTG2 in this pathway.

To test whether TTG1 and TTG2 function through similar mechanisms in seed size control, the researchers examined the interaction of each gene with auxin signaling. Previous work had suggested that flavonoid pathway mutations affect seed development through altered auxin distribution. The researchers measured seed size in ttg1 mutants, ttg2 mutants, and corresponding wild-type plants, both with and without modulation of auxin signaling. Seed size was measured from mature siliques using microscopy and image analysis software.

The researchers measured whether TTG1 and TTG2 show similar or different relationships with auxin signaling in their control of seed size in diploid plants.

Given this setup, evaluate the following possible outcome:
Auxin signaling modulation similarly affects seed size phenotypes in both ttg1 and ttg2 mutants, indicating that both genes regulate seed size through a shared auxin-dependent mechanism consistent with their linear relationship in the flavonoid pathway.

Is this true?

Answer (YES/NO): NO